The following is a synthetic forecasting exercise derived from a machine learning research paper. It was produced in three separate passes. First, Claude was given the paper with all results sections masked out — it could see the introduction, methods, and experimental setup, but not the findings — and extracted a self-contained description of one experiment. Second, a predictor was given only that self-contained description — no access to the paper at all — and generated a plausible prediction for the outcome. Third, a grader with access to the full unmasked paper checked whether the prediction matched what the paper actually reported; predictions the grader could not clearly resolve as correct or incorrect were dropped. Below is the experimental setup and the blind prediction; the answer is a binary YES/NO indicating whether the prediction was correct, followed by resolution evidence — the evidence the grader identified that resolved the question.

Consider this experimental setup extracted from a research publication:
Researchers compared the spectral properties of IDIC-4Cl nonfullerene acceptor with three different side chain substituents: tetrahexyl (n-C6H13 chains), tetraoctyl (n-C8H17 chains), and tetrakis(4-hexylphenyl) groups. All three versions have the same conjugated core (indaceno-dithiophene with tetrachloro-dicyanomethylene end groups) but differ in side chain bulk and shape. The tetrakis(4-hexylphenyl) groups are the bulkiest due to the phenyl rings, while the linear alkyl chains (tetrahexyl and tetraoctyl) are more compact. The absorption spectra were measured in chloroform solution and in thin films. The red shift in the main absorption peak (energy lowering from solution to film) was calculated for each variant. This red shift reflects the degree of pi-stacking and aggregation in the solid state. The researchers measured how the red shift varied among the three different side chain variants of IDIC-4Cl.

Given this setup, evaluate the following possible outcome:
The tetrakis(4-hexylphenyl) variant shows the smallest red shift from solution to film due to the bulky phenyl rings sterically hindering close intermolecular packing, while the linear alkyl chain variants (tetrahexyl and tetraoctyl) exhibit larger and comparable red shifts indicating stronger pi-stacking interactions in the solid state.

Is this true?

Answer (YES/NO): YES